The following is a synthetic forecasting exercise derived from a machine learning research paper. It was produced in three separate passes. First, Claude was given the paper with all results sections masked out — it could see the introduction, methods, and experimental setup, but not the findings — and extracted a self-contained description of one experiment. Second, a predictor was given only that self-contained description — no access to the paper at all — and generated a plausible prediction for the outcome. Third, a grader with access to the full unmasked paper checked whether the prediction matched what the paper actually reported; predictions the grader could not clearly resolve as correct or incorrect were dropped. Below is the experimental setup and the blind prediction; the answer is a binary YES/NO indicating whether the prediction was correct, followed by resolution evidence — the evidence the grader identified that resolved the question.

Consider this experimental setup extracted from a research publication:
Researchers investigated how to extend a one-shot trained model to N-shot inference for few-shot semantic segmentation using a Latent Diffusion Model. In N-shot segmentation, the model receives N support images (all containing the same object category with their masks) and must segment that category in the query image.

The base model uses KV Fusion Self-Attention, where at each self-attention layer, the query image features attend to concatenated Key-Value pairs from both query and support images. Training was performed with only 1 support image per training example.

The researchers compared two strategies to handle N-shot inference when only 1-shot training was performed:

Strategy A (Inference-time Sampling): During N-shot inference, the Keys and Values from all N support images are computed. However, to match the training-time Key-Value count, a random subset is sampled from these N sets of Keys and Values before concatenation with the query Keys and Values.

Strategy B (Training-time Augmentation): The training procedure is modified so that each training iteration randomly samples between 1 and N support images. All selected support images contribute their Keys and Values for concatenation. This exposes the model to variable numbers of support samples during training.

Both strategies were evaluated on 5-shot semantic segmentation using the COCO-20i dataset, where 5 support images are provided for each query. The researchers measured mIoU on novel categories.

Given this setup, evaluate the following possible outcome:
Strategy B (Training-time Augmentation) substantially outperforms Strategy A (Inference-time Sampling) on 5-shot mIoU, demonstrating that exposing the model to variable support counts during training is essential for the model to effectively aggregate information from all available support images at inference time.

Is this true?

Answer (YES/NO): YES